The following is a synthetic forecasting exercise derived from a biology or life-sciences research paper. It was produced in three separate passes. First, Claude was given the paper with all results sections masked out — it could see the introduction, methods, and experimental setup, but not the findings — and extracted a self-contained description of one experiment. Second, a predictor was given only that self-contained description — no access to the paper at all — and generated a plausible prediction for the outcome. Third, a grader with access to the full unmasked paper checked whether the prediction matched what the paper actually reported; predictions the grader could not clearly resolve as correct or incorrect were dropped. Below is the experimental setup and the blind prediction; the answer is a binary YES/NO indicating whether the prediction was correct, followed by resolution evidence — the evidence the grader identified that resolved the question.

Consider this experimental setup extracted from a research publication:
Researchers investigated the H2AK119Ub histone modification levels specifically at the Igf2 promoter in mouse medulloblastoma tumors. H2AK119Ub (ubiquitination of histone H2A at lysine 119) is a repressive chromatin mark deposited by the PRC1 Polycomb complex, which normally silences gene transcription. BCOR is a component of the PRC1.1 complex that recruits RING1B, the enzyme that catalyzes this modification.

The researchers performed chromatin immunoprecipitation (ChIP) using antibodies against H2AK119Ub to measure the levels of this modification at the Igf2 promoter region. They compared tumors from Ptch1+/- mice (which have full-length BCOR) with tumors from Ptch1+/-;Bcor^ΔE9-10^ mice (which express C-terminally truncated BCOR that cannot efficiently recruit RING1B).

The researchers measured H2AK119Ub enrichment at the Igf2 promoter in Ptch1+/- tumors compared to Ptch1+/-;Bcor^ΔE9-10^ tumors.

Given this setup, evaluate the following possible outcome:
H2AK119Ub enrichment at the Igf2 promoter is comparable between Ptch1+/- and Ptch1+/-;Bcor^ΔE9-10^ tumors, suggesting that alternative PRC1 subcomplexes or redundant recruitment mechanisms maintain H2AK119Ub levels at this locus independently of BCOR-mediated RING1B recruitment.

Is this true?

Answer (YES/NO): NO